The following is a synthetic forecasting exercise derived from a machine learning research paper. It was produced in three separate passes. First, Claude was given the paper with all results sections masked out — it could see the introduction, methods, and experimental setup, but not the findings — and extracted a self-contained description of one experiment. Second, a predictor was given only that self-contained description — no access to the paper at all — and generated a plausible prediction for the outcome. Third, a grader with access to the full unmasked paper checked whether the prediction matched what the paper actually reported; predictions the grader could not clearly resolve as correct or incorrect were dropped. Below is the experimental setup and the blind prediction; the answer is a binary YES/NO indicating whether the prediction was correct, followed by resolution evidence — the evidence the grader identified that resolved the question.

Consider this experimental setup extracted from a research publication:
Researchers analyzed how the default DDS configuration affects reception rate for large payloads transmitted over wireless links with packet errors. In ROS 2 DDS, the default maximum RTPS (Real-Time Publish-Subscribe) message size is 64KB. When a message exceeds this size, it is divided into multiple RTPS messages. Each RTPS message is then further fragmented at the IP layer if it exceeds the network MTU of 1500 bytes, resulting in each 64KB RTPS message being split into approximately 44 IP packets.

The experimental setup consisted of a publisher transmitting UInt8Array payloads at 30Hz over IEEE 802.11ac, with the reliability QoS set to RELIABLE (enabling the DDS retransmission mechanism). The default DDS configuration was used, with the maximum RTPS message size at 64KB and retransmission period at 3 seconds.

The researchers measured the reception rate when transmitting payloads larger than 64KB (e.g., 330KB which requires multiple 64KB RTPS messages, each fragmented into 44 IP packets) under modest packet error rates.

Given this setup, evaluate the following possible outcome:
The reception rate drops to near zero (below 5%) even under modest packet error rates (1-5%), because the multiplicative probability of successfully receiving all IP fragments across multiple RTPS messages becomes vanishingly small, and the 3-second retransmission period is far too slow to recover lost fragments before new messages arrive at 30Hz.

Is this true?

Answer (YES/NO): YES